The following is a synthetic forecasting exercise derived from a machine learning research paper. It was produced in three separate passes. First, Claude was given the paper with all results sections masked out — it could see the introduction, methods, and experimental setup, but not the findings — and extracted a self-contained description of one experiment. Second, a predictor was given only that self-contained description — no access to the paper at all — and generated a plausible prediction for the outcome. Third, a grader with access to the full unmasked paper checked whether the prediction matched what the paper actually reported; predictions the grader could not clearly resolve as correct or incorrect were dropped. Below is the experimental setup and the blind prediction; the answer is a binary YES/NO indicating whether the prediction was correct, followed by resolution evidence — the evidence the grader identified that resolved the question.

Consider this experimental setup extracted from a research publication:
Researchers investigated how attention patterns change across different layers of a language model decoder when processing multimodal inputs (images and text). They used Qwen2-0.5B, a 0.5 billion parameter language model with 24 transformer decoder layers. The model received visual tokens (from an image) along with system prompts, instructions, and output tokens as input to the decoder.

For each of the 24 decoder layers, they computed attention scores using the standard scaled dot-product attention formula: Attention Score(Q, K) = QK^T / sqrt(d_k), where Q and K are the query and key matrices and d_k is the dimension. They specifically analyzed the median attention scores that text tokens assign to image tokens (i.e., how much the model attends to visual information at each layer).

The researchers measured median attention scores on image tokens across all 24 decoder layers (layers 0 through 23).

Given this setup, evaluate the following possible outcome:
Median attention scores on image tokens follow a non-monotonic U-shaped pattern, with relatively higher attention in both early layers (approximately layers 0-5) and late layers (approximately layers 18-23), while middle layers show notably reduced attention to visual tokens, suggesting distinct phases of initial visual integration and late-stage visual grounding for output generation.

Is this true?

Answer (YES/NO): NO